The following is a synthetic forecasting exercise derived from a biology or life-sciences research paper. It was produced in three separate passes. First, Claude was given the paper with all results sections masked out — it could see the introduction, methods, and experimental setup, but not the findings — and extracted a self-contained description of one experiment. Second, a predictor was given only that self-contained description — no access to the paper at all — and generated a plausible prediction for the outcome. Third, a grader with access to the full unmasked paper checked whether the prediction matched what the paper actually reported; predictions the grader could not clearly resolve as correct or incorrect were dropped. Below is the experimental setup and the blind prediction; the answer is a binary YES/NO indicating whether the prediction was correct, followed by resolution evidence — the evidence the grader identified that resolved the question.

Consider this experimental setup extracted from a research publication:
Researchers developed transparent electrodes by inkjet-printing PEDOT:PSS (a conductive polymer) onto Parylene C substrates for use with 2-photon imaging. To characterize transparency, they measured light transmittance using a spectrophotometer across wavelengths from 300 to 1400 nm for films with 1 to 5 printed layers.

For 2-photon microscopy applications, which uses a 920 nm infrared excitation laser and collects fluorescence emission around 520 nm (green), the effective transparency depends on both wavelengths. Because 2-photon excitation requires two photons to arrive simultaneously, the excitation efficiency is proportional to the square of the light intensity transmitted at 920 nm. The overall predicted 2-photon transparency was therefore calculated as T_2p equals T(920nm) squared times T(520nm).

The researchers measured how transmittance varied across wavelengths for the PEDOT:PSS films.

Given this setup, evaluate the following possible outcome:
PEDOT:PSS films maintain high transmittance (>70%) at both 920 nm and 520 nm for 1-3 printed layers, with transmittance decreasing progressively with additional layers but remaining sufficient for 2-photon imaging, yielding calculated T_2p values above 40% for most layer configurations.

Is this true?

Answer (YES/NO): NO